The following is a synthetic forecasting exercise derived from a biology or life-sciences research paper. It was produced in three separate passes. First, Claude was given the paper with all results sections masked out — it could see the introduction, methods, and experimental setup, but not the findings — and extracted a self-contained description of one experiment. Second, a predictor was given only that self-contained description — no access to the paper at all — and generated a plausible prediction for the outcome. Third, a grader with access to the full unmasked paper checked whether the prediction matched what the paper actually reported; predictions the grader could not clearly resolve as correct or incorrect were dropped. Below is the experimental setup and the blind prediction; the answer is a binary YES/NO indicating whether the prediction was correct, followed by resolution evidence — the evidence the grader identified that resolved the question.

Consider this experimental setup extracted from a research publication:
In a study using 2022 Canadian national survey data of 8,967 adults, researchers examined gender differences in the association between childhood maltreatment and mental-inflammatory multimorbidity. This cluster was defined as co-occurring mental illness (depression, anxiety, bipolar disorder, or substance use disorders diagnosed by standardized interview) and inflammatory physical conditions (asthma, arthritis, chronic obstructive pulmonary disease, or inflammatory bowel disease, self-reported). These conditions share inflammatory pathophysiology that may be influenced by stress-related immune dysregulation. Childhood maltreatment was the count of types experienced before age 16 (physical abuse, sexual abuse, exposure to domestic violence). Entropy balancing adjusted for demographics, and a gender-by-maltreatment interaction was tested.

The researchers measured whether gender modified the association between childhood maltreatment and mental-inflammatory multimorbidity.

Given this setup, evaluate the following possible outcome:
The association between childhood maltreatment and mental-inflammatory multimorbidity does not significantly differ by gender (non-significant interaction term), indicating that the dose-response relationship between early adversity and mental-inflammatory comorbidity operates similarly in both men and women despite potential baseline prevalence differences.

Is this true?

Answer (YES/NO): YES